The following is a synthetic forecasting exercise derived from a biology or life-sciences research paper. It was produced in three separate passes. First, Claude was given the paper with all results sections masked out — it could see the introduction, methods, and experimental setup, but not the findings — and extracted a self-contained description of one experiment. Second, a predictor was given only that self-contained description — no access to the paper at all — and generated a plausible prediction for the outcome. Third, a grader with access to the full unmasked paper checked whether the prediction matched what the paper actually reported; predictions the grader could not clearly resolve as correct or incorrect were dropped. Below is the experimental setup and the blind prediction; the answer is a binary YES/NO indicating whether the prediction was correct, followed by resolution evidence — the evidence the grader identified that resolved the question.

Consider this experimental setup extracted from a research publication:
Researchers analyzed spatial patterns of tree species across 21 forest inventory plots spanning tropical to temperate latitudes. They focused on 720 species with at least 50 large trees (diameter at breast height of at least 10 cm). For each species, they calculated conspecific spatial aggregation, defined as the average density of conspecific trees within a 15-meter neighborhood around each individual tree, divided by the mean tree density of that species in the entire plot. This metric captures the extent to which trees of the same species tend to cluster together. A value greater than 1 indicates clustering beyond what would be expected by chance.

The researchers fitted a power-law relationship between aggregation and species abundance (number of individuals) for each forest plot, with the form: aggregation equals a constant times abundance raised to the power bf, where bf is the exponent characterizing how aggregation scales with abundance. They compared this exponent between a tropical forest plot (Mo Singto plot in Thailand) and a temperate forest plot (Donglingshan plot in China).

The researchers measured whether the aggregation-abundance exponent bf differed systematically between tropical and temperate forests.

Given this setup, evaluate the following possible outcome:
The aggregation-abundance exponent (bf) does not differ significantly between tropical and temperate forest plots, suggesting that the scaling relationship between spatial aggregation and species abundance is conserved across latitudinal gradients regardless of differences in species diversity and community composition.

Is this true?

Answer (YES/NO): NO